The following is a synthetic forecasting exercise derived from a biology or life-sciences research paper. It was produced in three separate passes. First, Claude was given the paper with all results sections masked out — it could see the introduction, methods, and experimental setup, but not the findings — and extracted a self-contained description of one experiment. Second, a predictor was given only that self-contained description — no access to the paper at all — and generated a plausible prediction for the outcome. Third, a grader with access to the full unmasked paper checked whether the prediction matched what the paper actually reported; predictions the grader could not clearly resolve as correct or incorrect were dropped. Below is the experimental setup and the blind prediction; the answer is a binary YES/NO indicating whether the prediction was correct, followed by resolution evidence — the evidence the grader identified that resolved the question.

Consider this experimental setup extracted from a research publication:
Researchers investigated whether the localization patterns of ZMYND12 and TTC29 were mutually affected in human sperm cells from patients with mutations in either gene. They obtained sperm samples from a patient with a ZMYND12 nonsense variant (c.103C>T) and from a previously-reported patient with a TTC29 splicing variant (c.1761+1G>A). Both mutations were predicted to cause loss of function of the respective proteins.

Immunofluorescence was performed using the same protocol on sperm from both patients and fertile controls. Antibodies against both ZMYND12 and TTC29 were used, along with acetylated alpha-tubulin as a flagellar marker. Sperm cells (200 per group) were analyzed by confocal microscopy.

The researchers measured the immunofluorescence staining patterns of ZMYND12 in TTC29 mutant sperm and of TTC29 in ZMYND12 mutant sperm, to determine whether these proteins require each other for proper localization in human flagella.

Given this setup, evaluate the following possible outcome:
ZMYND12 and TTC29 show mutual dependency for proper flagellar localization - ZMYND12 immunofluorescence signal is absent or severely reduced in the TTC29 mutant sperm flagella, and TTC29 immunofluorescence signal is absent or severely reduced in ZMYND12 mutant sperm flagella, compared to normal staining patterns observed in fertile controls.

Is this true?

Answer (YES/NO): YES